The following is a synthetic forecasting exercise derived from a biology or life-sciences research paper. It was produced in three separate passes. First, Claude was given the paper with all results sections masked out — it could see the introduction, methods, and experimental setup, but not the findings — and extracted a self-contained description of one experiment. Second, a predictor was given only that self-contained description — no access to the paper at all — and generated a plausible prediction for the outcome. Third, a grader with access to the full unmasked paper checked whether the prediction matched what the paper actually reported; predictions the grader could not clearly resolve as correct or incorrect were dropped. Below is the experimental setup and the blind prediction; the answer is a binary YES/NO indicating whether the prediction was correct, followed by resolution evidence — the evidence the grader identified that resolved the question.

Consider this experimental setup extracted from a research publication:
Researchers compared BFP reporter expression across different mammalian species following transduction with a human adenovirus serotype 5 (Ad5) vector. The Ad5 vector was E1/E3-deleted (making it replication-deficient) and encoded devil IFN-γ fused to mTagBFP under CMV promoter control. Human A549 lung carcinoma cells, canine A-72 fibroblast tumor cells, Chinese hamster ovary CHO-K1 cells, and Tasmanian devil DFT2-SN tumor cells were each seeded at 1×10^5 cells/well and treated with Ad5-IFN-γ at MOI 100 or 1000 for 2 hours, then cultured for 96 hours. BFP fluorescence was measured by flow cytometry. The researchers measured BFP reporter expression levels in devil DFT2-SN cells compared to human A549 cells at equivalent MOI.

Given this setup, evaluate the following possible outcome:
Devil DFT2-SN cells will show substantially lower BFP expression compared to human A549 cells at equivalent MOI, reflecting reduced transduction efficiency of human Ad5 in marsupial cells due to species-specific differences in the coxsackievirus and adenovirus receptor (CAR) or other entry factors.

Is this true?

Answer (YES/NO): NO